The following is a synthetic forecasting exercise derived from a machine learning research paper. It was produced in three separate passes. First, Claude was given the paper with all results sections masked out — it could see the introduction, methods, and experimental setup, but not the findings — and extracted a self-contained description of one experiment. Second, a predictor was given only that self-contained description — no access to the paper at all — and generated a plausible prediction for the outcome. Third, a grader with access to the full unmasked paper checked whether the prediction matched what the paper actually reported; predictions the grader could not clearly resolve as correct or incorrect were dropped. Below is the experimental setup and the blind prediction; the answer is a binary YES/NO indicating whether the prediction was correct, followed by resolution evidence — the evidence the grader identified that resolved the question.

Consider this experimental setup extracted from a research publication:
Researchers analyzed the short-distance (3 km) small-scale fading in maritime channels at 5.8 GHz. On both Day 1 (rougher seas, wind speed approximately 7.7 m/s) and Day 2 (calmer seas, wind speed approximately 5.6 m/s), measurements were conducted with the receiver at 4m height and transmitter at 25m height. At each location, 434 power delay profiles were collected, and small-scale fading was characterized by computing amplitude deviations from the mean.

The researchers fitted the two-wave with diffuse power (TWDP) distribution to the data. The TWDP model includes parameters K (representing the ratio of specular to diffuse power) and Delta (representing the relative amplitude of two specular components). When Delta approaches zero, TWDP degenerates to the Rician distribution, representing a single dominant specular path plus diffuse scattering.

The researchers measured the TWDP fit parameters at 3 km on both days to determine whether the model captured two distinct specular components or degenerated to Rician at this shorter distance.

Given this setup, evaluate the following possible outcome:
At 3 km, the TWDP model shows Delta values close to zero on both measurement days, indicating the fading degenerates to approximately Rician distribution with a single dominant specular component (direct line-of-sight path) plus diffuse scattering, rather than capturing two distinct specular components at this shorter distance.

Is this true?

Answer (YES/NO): YES